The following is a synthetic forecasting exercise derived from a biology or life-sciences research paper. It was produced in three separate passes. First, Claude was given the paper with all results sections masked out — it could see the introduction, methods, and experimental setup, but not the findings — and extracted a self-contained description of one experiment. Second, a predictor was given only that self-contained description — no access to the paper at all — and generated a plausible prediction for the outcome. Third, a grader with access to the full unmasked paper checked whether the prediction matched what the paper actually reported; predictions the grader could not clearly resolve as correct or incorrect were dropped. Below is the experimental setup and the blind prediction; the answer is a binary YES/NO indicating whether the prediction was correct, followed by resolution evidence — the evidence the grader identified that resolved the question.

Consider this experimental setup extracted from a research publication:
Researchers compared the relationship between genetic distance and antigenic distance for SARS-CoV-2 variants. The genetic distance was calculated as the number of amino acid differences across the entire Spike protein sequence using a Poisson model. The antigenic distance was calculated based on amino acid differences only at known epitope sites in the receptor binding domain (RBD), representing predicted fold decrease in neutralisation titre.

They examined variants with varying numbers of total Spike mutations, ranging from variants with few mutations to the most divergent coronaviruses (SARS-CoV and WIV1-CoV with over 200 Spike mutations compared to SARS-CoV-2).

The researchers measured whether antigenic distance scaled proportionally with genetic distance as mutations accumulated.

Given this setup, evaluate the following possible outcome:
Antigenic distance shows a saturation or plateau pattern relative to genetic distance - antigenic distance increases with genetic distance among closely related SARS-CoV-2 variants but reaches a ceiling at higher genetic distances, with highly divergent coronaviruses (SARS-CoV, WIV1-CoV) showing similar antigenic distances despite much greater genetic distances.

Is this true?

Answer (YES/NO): YES